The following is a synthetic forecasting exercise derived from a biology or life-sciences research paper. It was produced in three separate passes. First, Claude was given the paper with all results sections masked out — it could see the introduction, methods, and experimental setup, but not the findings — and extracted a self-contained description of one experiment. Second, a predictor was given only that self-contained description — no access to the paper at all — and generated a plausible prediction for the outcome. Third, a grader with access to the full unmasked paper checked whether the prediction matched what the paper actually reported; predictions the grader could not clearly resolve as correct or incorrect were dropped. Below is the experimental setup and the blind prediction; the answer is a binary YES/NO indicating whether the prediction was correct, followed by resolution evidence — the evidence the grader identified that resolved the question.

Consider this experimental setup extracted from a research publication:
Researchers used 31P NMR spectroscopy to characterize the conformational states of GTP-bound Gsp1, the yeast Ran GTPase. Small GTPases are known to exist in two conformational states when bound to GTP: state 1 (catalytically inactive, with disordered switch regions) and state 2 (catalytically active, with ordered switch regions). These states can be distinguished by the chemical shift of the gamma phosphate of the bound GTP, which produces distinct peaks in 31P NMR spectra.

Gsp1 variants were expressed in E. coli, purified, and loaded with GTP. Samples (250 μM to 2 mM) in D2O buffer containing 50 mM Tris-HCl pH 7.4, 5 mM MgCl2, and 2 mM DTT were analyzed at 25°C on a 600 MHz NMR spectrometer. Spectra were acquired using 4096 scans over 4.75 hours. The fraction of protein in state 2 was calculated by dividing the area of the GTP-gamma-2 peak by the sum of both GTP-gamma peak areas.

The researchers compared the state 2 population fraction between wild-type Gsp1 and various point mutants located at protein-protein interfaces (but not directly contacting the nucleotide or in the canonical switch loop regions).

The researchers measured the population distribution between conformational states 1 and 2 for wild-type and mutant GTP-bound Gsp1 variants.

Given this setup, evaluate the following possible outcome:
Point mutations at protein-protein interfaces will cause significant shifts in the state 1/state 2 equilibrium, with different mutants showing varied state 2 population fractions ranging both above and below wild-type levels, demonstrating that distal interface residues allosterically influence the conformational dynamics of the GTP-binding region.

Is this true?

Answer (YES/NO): YES